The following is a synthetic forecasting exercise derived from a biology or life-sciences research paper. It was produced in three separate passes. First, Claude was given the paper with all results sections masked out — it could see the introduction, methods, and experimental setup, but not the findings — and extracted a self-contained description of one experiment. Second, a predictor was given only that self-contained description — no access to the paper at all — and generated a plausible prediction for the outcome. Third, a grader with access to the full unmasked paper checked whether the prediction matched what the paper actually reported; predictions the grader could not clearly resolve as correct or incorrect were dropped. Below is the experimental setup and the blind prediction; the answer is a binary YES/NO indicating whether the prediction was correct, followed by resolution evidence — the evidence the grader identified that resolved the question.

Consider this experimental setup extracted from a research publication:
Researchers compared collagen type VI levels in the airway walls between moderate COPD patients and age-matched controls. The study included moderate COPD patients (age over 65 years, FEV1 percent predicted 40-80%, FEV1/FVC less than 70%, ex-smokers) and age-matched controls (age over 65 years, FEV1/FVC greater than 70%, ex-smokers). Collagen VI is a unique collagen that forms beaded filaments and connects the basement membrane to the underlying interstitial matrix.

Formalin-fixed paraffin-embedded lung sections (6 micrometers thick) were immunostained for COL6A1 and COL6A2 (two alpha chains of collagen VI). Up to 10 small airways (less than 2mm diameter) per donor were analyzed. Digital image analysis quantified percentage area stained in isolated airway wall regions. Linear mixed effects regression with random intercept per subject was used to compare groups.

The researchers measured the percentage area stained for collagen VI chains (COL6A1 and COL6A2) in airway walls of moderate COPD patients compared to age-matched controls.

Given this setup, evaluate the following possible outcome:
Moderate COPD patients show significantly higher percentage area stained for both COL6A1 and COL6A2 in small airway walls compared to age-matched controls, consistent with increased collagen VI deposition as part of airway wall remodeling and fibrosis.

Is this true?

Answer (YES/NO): NO